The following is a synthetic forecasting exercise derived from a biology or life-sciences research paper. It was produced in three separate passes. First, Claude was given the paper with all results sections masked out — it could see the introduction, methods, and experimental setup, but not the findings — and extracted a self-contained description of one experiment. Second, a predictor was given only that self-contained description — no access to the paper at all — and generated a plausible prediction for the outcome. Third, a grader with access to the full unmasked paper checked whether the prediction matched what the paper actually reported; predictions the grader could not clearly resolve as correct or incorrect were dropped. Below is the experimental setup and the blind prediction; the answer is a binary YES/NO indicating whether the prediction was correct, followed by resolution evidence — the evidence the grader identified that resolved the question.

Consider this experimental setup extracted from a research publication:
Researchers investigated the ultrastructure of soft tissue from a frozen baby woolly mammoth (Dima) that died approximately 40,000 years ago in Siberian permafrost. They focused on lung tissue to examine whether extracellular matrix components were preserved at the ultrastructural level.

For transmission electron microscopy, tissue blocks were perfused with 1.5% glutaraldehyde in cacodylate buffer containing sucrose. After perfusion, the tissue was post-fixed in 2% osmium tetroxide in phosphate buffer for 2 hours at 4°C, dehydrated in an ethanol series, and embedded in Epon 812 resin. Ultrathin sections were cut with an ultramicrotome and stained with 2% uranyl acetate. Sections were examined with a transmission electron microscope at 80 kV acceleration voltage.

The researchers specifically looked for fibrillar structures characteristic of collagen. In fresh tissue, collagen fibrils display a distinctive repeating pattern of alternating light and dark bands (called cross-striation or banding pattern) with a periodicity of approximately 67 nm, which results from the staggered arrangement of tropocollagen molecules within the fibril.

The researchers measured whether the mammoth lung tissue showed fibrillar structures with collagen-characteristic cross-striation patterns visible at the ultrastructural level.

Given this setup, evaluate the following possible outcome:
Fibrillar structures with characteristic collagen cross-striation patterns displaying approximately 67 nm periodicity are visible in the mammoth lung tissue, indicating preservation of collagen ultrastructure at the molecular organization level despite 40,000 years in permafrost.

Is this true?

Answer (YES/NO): YES